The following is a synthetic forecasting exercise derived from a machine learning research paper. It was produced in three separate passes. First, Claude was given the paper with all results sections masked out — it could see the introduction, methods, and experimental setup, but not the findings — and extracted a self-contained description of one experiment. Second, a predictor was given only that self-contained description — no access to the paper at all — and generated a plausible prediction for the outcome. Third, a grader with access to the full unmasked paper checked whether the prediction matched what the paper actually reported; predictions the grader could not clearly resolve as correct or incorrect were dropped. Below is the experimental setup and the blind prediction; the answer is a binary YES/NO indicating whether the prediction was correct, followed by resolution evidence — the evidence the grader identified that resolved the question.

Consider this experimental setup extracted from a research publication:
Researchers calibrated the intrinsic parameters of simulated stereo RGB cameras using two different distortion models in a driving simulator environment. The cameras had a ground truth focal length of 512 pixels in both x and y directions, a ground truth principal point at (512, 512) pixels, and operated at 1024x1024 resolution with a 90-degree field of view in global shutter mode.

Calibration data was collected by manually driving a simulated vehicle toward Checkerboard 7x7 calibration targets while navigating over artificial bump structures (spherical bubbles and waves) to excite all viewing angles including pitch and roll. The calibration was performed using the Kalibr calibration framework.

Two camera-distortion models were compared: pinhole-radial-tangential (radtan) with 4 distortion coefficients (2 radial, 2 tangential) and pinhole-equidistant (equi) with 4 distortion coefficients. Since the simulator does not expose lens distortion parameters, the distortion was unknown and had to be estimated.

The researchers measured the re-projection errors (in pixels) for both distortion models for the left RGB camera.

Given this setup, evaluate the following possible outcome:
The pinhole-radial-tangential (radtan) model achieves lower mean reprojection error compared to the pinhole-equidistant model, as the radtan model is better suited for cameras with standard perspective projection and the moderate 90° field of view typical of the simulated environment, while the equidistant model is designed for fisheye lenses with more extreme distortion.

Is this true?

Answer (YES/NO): YES